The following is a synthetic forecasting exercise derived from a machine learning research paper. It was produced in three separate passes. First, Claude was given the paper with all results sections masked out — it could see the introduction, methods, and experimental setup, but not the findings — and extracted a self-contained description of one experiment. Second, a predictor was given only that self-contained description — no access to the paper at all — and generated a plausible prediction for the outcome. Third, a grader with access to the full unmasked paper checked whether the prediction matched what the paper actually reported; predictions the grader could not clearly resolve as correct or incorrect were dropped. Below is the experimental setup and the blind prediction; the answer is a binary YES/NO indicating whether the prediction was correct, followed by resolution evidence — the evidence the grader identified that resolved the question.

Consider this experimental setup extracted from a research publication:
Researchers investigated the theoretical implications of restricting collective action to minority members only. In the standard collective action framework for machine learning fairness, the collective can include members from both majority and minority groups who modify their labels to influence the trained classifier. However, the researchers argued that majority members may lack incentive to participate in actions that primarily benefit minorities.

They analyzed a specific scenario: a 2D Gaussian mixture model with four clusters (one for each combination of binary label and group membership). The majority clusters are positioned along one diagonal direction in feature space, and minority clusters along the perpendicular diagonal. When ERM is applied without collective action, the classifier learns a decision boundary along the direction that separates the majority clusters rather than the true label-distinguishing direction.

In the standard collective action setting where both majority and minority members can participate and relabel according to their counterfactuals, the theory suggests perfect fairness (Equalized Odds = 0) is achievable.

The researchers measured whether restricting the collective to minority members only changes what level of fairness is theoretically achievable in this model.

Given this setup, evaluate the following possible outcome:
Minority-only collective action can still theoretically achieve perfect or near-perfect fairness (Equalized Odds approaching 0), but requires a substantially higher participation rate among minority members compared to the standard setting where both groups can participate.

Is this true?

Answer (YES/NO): NO